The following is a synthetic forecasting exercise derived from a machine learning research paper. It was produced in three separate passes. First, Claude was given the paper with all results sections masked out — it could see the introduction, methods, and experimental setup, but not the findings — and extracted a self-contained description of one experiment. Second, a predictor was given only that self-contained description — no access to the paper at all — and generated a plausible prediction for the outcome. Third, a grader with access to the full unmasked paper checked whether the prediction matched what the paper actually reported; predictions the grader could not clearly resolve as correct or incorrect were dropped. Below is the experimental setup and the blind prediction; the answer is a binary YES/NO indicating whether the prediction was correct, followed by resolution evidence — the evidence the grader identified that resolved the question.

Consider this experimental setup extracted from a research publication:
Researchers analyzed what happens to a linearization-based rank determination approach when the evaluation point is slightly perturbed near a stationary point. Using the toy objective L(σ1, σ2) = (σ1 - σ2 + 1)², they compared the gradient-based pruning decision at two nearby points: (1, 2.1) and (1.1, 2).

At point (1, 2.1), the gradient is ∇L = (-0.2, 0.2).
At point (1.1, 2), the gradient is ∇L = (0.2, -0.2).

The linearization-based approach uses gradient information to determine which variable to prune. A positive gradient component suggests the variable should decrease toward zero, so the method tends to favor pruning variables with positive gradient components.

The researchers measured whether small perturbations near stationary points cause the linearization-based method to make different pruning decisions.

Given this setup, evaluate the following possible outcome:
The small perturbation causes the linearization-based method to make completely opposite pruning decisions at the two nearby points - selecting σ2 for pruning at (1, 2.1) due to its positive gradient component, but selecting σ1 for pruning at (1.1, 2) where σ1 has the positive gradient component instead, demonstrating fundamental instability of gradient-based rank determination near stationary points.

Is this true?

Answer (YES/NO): YES